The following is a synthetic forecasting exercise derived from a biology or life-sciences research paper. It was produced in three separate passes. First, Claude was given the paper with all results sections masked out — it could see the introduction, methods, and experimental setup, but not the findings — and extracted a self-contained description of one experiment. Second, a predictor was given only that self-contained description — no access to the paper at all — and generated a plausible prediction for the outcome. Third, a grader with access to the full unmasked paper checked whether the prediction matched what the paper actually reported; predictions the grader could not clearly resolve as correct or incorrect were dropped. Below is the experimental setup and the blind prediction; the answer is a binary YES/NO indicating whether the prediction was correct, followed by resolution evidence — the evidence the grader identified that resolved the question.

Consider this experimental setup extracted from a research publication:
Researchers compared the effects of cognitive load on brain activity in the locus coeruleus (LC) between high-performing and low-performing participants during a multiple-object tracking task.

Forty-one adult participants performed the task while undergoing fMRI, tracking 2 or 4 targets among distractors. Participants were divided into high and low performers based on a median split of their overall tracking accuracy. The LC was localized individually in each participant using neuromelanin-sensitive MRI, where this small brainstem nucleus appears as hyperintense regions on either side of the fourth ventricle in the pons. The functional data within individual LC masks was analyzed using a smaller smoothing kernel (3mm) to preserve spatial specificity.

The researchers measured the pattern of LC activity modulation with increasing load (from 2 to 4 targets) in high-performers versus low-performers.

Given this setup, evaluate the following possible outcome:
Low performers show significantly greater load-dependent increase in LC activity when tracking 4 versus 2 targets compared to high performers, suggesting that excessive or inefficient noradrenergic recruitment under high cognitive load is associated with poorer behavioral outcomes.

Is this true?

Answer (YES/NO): NO